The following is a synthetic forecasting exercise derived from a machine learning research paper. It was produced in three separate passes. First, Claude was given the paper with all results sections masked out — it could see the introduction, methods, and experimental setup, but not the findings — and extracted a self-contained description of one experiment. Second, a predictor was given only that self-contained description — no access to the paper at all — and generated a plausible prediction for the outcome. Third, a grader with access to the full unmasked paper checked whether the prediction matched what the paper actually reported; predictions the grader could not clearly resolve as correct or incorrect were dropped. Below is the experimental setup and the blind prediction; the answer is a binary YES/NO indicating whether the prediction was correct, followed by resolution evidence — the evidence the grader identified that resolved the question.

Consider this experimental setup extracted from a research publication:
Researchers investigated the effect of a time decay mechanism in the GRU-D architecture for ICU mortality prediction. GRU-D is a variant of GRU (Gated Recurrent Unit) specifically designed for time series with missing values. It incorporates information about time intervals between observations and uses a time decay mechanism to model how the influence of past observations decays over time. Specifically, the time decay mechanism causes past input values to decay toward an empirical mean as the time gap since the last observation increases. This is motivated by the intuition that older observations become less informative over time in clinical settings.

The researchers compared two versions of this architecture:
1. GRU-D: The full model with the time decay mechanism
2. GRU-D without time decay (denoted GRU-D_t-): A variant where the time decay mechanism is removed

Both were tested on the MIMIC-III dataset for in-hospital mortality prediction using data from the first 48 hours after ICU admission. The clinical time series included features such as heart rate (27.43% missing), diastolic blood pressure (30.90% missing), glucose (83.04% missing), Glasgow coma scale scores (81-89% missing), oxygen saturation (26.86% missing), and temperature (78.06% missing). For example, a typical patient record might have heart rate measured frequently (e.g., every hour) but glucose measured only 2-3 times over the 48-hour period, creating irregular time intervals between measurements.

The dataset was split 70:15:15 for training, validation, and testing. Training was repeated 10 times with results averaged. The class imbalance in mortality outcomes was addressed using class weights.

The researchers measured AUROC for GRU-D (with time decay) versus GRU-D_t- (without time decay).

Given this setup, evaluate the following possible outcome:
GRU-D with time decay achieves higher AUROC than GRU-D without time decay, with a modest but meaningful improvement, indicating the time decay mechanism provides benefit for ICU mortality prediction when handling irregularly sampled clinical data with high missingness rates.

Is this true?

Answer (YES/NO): NO